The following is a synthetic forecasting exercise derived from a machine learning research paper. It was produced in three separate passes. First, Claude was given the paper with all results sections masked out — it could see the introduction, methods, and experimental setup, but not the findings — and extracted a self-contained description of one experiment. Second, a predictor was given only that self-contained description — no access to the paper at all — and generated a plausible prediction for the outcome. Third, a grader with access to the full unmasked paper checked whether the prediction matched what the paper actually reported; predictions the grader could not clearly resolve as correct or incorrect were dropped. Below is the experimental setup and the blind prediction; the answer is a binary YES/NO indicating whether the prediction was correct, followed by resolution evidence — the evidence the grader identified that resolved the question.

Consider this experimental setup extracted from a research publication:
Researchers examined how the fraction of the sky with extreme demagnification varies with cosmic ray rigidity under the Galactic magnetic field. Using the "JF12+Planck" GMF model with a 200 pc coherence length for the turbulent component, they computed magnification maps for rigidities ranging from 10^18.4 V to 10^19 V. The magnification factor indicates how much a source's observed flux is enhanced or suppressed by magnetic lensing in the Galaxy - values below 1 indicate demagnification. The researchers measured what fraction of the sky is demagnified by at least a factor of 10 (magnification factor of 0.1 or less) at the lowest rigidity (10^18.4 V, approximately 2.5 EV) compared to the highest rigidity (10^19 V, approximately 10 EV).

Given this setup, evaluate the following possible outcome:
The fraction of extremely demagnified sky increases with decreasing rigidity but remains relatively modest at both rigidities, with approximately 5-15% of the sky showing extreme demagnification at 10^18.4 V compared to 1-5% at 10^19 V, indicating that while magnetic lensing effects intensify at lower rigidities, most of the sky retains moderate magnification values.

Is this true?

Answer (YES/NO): NO